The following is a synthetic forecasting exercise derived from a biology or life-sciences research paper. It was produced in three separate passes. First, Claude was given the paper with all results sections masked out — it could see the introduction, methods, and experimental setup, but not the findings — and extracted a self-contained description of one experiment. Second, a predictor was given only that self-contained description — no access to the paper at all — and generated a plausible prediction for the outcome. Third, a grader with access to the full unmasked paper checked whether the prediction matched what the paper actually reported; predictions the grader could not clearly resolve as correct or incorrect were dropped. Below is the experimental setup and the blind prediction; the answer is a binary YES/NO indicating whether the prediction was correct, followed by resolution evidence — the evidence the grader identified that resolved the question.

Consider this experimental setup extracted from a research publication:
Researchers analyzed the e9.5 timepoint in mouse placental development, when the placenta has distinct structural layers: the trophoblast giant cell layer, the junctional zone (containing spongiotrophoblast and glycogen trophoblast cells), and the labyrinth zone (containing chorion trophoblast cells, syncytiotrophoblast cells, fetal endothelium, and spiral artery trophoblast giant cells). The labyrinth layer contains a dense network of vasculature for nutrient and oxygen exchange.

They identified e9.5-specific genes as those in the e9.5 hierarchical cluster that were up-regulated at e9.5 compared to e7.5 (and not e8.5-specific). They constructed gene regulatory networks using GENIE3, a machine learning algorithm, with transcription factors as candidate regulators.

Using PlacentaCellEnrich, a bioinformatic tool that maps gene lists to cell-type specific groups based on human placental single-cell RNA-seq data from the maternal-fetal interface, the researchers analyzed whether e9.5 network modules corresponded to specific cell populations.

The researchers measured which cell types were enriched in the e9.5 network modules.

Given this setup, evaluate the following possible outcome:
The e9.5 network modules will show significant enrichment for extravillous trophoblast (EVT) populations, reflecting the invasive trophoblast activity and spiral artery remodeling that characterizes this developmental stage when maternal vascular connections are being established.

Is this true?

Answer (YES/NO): NO